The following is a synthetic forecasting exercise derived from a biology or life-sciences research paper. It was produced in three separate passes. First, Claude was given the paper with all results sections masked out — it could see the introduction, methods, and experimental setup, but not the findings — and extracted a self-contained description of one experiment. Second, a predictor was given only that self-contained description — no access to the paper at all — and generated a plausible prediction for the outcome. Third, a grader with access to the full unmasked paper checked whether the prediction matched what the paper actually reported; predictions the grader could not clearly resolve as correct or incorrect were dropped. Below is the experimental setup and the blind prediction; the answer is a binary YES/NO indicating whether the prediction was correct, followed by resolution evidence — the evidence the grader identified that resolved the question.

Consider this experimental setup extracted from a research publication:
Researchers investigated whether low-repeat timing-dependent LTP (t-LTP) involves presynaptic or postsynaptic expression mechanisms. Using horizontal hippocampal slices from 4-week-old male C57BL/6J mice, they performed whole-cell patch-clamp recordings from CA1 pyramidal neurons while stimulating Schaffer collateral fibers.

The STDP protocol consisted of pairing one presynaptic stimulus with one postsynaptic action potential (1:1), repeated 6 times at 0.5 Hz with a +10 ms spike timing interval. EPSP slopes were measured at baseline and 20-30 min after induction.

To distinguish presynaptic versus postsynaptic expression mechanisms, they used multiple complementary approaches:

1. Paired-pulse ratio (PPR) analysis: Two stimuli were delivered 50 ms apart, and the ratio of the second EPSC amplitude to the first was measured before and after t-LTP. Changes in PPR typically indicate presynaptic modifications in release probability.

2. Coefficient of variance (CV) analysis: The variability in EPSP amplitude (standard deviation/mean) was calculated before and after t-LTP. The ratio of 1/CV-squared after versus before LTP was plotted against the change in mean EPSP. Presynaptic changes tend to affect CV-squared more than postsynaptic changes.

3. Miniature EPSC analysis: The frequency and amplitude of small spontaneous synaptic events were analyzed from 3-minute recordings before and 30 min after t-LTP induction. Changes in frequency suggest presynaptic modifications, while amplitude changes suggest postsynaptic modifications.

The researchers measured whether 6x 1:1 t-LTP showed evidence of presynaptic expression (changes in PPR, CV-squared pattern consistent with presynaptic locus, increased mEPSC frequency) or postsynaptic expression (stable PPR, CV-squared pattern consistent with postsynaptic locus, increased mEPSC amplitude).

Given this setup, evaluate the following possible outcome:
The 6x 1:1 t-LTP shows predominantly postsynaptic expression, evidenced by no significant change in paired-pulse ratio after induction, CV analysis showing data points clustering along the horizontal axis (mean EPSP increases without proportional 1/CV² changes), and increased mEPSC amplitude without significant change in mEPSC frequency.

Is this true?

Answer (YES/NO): NO